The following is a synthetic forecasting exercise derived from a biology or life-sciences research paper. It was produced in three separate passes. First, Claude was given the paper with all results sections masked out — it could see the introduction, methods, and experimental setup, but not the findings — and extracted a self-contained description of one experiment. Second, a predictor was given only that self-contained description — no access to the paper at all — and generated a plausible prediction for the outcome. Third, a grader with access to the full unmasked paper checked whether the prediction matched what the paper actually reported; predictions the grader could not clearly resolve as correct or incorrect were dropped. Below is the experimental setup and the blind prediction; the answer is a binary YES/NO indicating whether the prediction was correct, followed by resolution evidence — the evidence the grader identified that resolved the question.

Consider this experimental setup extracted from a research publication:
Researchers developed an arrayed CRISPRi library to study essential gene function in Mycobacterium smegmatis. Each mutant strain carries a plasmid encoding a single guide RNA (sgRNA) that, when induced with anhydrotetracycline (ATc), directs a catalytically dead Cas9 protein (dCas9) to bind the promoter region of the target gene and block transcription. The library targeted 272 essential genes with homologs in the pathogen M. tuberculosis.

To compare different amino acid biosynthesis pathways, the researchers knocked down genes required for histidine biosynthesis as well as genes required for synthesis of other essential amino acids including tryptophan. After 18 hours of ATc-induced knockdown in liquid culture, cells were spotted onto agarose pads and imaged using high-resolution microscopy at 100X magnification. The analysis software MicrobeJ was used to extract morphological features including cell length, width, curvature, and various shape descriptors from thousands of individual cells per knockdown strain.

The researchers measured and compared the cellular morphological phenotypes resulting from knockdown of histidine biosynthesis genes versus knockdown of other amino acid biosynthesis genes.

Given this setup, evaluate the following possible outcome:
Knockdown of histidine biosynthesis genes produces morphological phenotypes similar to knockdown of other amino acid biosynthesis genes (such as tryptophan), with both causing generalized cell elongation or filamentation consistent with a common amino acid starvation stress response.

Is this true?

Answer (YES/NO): NO